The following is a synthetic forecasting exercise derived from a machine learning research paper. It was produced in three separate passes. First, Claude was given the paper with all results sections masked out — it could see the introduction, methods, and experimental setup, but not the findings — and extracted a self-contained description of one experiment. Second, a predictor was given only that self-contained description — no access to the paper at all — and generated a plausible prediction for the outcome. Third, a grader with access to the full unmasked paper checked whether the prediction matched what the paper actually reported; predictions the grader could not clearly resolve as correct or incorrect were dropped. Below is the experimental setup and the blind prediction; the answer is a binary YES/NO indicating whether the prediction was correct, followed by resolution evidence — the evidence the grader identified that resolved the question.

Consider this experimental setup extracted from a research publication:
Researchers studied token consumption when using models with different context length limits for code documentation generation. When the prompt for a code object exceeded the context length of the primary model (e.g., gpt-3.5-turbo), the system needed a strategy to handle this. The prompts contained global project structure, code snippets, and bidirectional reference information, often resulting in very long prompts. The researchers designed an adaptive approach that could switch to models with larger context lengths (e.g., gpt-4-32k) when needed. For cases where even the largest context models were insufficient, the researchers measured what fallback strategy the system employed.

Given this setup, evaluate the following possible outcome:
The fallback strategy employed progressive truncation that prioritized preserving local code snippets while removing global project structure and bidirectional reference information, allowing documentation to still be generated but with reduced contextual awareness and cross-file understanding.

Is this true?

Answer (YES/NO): YES